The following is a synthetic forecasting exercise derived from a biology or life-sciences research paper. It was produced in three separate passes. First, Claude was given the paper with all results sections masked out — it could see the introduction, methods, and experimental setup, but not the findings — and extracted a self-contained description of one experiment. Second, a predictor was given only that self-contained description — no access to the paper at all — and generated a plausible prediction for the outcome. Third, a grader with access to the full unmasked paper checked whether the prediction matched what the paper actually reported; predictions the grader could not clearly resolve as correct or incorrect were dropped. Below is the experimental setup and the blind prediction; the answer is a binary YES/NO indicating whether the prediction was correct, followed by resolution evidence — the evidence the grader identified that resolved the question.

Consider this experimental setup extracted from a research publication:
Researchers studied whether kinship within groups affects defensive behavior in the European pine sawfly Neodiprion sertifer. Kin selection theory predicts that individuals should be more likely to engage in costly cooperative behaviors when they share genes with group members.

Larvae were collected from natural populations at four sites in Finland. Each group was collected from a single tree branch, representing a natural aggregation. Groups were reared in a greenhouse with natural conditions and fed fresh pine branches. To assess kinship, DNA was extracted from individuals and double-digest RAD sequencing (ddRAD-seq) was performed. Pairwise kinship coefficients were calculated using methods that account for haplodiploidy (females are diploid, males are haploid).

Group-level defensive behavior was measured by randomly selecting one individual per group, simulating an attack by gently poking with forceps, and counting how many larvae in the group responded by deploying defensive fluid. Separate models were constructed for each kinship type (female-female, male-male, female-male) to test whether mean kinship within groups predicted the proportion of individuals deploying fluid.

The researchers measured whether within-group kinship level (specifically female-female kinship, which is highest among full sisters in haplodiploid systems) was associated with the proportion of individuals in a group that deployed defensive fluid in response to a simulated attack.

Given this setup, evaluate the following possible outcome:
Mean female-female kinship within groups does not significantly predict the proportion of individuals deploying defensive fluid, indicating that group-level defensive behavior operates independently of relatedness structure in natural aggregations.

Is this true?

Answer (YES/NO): NO